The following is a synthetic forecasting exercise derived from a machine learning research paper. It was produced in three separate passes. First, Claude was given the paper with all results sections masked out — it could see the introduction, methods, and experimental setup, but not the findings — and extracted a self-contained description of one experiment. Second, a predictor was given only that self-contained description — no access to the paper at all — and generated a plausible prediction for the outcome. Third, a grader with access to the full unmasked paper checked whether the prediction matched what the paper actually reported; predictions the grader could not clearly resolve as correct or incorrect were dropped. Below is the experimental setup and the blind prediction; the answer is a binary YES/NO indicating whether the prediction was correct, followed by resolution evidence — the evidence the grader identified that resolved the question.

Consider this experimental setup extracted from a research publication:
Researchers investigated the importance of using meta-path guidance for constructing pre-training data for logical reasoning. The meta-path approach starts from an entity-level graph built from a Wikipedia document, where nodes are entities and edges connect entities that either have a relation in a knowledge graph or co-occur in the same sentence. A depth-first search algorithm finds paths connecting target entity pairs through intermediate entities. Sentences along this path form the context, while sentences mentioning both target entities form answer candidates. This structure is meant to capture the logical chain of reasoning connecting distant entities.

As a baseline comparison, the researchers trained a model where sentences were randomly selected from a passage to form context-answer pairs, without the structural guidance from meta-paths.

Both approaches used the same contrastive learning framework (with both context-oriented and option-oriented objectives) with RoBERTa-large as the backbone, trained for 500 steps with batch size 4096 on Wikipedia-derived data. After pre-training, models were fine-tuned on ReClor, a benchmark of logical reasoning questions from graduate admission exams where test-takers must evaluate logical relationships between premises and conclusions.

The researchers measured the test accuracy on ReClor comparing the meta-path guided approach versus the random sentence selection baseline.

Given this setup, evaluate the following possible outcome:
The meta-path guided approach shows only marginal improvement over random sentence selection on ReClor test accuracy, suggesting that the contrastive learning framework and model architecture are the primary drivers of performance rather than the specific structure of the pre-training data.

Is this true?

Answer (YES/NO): NO